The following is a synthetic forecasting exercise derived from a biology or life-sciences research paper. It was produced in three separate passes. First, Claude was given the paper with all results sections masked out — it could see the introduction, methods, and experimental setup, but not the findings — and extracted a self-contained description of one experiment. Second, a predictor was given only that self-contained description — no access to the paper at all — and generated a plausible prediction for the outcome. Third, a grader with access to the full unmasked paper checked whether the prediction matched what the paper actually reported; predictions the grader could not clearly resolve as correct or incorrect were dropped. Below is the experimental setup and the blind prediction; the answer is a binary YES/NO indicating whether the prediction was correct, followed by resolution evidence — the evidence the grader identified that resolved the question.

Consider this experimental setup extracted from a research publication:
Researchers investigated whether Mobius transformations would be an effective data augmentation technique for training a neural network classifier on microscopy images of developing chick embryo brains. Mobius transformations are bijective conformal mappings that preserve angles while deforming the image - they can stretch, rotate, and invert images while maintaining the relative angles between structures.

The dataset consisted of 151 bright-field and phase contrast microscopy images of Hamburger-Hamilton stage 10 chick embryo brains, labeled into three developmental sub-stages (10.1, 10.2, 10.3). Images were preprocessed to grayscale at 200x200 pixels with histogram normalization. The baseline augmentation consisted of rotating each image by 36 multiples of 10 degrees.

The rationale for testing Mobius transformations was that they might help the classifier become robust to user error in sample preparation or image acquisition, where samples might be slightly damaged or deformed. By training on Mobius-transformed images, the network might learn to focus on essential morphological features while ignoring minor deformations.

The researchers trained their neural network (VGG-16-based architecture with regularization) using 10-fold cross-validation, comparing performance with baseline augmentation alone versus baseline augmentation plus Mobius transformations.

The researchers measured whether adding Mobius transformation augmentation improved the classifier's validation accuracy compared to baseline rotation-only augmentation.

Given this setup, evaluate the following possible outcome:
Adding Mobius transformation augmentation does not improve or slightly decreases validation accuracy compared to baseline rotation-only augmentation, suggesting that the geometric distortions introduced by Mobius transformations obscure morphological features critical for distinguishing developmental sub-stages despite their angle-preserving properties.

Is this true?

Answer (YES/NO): YES